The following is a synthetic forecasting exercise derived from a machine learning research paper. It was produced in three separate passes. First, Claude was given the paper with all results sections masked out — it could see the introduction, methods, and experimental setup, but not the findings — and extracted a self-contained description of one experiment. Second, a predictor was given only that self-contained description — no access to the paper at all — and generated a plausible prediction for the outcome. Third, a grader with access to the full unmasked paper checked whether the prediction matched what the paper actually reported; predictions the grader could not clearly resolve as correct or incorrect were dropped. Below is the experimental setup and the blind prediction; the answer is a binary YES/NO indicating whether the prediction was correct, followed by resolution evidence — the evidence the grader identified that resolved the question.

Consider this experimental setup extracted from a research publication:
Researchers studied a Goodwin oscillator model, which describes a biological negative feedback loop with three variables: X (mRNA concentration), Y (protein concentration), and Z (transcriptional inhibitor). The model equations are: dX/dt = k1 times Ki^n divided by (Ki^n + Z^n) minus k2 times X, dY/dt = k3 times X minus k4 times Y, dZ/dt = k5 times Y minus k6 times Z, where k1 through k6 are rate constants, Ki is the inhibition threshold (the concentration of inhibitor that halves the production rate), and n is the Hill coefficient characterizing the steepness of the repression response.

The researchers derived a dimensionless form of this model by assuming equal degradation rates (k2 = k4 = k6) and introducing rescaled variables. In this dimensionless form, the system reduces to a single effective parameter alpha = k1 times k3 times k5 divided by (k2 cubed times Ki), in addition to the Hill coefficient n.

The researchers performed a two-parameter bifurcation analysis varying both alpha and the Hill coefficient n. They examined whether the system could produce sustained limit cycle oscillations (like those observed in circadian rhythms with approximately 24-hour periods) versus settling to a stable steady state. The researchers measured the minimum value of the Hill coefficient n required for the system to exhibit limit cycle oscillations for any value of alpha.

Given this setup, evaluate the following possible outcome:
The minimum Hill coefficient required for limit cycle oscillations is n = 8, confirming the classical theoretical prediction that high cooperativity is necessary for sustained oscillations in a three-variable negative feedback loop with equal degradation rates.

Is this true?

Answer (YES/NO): YES